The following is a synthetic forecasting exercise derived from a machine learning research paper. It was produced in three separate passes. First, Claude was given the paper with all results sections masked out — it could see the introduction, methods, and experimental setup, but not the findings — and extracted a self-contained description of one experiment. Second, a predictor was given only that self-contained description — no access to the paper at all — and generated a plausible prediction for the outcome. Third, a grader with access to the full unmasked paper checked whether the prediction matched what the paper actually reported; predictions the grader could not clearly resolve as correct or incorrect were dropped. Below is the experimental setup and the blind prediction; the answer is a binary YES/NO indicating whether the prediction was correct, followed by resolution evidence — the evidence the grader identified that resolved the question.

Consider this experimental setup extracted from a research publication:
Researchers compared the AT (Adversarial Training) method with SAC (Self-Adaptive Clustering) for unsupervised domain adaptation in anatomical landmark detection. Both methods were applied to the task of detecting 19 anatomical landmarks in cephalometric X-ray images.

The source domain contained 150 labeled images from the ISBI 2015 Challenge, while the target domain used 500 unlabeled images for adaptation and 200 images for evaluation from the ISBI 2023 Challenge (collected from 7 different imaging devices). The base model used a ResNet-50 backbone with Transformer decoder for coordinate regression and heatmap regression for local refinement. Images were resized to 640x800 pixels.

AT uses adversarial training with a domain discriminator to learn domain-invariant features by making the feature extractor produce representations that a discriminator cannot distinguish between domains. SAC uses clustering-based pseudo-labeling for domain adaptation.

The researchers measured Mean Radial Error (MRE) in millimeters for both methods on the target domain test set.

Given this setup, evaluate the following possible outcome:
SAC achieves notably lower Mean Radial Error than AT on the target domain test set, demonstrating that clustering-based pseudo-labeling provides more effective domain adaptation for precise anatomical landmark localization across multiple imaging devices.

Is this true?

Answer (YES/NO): NO